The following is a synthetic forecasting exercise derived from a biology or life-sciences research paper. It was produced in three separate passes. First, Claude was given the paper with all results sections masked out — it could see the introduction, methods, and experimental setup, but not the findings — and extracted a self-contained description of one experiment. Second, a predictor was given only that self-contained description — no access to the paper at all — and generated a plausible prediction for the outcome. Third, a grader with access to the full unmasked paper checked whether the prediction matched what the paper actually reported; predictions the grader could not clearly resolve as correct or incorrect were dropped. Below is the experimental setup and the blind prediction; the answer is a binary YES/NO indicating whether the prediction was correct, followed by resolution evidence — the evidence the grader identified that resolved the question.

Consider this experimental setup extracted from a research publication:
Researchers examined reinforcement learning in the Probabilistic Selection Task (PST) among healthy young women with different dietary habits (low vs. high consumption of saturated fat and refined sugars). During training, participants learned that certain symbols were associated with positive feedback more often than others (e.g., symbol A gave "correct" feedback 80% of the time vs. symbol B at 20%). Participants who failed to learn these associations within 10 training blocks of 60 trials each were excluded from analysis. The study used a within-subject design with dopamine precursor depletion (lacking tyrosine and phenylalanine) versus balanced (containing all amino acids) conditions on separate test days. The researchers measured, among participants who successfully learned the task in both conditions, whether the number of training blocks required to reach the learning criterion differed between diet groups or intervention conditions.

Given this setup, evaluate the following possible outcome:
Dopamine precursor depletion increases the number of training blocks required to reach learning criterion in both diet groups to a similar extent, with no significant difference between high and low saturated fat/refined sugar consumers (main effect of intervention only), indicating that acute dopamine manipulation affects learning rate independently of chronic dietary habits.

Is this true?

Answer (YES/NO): YES